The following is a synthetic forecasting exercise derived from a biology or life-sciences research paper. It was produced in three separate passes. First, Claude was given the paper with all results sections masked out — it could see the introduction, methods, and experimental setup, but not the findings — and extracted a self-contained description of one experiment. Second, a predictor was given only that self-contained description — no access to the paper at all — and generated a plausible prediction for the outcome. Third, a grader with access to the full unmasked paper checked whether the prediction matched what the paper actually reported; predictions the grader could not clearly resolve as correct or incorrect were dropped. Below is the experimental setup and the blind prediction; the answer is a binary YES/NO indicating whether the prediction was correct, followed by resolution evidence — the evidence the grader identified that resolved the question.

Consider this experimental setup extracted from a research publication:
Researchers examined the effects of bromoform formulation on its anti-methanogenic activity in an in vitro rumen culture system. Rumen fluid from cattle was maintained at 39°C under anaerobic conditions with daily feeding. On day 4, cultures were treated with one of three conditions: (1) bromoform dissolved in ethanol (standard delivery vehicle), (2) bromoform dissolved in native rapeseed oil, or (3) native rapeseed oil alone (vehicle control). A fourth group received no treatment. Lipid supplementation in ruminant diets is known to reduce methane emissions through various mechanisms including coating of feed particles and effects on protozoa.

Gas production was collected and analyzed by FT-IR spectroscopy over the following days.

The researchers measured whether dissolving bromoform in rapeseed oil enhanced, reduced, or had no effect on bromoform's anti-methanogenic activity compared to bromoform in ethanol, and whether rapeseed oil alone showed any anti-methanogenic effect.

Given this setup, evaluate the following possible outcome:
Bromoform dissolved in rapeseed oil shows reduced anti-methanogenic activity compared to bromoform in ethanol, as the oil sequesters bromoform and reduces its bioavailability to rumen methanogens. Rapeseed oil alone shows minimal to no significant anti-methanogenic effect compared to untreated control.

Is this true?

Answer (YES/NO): NO